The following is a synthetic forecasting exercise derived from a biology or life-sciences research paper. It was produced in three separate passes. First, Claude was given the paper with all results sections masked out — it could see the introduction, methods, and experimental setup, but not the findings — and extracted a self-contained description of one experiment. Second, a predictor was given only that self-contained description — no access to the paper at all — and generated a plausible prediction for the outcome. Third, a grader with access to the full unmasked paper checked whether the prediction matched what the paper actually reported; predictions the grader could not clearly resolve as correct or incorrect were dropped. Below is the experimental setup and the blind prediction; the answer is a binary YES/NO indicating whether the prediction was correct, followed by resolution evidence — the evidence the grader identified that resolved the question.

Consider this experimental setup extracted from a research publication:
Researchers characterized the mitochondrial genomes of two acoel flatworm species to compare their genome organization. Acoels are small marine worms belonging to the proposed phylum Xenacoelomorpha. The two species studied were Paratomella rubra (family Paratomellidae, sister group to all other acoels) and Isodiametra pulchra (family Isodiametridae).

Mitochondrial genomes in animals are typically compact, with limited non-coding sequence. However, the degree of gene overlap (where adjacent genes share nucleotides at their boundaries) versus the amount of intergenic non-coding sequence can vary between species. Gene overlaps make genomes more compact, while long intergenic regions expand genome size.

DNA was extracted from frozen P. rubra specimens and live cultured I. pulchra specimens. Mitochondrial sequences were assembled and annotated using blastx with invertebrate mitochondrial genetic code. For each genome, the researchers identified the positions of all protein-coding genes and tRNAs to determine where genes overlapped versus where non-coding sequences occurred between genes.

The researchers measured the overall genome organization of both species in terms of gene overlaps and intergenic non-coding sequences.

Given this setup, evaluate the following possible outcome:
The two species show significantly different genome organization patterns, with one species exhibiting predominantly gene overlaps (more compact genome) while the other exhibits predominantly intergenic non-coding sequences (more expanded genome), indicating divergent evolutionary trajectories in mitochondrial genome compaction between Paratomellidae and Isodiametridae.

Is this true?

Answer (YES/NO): YES